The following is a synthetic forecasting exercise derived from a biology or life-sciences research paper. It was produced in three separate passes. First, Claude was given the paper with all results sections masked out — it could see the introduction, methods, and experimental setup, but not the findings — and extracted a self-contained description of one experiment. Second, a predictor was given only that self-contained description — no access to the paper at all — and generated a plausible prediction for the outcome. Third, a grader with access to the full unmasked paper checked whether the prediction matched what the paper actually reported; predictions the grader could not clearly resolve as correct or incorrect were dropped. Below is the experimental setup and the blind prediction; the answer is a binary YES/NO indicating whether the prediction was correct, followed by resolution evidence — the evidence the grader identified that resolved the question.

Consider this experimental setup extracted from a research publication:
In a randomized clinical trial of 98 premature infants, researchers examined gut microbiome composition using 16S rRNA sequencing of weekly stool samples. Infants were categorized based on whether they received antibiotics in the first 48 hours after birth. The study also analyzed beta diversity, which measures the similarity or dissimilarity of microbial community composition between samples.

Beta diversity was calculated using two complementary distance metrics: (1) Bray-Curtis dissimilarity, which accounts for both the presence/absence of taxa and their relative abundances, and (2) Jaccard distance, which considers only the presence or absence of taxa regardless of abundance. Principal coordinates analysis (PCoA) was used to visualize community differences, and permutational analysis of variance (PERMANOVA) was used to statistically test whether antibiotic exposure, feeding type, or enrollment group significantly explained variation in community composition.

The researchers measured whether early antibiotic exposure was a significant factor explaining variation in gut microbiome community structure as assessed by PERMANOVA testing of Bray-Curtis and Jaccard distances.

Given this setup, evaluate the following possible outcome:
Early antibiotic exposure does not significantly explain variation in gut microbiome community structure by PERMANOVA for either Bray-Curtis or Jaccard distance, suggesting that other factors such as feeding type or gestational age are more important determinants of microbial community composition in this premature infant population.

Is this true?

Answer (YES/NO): NO